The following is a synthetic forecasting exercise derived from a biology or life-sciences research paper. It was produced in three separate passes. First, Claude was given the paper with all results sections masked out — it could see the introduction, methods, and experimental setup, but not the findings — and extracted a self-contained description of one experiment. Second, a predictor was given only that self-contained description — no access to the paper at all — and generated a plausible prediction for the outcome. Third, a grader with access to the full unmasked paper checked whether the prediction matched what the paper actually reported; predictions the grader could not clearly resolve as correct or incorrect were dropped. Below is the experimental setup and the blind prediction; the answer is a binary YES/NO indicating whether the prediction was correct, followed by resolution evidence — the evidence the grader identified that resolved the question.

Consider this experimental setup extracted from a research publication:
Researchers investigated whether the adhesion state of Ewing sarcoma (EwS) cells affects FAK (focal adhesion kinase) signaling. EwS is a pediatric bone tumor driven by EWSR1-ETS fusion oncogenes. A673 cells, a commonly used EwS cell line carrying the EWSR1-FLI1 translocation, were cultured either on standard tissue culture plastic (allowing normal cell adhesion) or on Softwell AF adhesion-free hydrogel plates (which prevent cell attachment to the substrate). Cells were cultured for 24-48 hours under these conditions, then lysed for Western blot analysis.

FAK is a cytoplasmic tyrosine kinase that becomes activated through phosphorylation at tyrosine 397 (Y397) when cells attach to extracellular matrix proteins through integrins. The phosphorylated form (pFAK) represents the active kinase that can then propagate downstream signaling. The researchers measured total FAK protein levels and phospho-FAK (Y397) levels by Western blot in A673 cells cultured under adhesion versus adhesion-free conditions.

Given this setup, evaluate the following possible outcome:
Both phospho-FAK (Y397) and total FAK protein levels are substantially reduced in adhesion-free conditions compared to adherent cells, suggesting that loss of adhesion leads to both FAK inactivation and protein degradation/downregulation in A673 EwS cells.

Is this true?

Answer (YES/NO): NO